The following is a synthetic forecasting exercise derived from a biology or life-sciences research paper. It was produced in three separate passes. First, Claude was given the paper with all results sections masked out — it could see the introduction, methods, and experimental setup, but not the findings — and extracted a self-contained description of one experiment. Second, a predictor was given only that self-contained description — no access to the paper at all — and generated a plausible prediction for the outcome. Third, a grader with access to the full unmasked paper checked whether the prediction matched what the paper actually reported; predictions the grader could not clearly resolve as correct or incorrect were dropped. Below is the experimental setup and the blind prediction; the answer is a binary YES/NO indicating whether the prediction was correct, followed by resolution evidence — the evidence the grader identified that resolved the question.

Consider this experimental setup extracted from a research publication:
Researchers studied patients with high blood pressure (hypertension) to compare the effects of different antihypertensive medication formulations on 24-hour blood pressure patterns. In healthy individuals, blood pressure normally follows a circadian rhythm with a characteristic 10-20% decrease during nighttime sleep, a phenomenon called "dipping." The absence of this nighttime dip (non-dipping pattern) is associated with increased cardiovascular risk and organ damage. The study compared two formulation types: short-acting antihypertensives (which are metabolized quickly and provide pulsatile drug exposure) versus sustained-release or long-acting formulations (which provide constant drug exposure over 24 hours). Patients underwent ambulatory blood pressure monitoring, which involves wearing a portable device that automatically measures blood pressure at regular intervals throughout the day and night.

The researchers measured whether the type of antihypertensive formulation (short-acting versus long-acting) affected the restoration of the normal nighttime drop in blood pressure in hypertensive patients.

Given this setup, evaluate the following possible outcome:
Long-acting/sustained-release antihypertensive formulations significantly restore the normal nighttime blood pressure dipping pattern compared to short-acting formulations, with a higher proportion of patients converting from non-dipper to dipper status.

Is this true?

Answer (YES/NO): NO